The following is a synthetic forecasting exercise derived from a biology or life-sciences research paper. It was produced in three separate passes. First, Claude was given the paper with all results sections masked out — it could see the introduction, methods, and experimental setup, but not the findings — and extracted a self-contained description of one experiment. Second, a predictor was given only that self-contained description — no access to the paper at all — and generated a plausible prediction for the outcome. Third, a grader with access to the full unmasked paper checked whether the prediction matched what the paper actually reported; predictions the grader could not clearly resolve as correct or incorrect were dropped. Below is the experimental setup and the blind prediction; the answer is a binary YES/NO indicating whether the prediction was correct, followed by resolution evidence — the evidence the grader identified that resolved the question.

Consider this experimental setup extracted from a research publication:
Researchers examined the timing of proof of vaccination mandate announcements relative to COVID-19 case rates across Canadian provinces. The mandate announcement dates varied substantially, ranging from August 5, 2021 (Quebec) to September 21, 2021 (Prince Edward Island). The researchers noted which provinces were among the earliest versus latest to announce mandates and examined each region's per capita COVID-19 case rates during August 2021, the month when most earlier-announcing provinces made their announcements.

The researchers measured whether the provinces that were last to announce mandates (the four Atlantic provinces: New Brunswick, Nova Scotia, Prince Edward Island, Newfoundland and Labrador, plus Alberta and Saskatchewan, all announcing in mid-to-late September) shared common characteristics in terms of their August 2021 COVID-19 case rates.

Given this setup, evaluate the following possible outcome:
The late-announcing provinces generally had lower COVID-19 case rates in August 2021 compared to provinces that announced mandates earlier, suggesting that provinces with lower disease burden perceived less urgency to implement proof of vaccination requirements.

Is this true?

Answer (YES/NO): NO